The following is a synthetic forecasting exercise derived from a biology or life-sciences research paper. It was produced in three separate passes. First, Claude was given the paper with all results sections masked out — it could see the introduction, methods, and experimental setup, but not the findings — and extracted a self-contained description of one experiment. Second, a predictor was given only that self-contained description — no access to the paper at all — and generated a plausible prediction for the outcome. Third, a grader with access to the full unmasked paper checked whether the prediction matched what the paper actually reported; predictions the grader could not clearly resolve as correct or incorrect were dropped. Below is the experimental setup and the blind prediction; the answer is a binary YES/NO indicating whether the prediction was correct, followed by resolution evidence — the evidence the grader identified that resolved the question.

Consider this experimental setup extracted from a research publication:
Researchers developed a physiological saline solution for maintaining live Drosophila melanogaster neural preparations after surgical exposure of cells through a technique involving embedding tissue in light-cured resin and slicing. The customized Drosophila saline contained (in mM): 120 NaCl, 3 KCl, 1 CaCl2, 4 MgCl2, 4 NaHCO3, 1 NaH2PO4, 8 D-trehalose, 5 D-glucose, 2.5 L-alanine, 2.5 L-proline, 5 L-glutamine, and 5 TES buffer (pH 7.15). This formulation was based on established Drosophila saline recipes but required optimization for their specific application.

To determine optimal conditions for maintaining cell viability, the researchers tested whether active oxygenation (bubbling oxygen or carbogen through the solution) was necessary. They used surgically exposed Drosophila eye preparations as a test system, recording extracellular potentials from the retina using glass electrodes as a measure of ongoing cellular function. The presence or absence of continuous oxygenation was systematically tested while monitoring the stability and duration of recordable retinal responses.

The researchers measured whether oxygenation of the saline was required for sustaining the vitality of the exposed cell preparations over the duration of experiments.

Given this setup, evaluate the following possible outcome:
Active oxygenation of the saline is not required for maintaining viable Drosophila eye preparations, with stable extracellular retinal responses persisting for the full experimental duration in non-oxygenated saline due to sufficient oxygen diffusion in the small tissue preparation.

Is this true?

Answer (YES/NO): YES